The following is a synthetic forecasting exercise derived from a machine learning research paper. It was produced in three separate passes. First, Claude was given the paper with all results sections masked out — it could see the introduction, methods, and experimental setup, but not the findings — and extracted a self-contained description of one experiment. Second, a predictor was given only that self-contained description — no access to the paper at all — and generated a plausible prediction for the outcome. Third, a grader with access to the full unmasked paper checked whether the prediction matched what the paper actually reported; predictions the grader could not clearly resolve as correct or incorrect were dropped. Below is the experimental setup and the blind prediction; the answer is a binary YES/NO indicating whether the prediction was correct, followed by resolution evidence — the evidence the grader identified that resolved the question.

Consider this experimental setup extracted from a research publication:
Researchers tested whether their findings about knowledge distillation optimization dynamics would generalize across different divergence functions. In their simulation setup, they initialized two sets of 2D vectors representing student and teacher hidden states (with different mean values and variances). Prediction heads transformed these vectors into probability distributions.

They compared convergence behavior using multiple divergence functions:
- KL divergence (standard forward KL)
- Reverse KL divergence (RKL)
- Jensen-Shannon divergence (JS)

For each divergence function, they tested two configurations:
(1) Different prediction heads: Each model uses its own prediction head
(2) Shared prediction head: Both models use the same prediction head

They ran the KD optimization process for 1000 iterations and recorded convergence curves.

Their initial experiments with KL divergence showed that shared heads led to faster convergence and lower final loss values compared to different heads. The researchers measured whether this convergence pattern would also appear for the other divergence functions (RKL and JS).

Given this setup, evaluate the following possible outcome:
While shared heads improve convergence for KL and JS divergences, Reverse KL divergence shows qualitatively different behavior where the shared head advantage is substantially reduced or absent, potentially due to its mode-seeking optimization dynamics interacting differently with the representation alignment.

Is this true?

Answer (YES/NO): NO